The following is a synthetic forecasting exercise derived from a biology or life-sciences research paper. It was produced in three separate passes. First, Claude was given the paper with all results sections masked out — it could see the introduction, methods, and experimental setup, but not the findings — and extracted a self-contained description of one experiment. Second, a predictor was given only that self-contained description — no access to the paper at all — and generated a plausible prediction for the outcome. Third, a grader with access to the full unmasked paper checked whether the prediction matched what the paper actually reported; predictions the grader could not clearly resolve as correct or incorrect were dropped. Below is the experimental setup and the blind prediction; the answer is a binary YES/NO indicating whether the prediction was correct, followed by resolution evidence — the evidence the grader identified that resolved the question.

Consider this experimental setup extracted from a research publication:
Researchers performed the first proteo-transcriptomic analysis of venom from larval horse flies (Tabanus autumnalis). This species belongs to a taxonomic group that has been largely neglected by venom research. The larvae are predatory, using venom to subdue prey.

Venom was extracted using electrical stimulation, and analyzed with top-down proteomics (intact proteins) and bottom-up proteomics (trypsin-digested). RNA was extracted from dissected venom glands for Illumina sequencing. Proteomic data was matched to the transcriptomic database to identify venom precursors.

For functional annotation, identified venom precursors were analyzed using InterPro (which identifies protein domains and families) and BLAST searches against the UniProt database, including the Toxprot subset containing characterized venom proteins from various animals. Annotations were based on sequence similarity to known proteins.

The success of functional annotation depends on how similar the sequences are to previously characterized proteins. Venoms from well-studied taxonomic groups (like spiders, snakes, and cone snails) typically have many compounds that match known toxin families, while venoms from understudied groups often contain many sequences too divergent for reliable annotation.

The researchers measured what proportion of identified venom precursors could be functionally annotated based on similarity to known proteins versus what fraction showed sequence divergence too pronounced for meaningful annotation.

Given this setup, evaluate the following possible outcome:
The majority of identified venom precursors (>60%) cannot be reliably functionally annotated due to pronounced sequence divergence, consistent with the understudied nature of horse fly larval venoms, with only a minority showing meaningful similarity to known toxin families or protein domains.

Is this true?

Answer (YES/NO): NO